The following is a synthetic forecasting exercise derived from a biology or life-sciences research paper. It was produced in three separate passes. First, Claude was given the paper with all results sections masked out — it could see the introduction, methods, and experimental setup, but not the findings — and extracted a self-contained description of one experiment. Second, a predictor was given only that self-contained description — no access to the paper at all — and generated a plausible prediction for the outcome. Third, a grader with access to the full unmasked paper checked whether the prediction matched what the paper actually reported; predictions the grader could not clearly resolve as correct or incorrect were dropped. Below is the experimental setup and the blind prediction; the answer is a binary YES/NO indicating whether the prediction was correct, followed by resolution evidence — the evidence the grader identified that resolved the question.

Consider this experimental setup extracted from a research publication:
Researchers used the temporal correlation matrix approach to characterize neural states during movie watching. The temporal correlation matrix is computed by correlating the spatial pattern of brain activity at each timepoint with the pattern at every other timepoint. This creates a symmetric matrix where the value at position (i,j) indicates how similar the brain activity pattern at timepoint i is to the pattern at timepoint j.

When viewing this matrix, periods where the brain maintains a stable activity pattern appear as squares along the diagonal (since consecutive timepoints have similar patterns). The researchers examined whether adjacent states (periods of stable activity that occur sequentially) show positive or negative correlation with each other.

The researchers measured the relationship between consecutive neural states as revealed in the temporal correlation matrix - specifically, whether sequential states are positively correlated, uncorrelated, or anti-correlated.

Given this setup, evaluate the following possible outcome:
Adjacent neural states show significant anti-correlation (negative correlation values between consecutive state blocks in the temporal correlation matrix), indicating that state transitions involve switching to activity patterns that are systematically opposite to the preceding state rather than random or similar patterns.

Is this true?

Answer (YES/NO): YES